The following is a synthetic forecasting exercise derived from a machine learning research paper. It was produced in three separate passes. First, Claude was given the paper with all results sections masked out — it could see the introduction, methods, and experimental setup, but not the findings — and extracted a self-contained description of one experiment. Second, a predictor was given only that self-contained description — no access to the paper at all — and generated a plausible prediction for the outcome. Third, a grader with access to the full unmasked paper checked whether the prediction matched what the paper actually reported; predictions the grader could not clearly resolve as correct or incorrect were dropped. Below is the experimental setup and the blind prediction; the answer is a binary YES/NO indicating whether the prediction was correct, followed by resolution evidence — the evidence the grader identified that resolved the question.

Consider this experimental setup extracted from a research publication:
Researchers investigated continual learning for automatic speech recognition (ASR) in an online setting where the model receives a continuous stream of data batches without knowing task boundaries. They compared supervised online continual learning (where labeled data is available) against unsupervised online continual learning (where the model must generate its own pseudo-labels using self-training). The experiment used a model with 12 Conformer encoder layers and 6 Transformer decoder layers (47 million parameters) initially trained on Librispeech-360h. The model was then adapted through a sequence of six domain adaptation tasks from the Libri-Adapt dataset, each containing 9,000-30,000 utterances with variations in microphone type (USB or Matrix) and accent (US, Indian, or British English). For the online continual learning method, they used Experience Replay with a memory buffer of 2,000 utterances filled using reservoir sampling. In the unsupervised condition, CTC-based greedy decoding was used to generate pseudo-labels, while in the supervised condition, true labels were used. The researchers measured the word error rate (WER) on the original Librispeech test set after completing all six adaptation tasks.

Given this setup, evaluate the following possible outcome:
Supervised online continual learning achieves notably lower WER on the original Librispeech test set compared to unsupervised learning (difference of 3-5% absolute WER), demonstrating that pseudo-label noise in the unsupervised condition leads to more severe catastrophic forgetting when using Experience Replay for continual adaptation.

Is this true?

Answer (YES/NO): NO